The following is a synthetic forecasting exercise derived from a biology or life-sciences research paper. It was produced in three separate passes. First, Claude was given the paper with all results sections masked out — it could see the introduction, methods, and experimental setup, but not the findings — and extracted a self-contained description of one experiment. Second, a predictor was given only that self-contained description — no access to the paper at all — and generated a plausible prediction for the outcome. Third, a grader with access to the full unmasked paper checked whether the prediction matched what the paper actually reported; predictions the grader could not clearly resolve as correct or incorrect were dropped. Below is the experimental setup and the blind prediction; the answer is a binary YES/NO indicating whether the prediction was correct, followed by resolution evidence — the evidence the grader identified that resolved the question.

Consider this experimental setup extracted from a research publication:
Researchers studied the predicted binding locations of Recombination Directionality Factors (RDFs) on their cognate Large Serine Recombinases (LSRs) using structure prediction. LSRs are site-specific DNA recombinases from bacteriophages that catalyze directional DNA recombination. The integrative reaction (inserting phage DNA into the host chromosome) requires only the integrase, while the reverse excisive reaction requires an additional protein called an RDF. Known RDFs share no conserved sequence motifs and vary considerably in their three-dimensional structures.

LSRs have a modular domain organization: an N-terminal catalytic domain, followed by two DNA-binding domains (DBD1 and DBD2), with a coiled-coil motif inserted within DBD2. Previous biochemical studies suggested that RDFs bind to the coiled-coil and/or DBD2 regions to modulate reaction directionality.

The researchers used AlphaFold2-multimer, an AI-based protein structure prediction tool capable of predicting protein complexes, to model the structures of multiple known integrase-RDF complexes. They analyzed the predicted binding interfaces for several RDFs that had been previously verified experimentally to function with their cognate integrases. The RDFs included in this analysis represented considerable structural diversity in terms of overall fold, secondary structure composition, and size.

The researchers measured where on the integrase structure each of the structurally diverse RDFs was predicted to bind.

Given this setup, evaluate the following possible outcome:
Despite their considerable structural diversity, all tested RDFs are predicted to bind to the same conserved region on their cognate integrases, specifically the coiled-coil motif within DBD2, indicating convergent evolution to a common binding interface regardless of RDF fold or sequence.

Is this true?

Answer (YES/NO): YES